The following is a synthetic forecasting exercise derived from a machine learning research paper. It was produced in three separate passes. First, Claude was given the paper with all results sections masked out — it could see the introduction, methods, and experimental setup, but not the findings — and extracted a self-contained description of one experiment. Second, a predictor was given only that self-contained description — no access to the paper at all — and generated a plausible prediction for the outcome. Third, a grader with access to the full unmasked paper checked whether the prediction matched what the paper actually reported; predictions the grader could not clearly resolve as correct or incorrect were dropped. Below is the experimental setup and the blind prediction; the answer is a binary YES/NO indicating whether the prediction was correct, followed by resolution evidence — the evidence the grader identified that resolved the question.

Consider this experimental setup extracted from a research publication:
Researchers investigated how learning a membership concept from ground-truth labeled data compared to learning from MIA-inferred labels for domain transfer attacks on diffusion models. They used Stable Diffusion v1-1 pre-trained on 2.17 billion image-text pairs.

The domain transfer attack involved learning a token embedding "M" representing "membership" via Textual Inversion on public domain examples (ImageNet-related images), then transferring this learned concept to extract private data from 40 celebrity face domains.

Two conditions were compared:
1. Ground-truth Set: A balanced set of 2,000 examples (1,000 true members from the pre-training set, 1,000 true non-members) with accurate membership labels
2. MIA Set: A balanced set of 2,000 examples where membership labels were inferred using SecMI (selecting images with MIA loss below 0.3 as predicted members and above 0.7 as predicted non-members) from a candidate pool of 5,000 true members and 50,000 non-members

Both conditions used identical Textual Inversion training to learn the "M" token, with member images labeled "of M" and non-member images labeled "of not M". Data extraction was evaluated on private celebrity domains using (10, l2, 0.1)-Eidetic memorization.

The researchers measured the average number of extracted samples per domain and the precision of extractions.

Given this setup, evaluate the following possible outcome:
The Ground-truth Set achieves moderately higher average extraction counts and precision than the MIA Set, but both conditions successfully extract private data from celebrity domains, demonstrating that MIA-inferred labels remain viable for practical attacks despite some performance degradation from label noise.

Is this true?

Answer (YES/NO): YES